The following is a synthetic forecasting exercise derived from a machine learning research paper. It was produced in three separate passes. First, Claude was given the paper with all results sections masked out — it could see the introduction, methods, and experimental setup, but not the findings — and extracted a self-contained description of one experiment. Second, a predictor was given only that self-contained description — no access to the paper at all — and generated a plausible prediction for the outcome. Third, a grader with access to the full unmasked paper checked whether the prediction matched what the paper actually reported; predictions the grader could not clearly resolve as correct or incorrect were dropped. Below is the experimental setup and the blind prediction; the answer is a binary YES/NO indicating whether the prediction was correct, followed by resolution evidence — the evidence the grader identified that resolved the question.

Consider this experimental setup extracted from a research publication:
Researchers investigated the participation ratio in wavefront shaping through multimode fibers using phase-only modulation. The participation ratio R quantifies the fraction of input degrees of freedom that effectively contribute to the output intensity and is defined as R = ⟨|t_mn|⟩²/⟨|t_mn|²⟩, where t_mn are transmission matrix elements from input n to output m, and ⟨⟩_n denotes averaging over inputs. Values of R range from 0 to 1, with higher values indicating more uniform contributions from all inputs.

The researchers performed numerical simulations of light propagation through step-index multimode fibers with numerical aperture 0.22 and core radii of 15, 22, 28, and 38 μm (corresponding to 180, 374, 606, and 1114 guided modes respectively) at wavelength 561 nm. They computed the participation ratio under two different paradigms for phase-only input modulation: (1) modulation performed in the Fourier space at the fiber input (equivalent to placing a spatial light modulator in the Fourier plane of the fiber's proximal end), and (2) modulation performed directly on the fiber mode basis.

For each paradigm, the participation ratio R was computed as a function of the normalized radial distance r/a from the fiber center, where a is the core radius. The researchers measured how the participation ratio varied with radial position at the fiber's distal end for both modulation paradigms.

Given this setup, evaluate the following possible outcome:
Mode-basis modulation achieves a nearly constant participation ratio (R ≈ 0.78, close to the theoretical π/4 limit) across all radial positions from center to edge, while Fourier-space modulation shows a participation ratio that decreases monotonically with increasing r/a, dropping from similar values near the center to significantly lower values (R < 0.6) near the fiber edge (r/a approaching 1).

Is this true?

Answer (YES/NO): NO